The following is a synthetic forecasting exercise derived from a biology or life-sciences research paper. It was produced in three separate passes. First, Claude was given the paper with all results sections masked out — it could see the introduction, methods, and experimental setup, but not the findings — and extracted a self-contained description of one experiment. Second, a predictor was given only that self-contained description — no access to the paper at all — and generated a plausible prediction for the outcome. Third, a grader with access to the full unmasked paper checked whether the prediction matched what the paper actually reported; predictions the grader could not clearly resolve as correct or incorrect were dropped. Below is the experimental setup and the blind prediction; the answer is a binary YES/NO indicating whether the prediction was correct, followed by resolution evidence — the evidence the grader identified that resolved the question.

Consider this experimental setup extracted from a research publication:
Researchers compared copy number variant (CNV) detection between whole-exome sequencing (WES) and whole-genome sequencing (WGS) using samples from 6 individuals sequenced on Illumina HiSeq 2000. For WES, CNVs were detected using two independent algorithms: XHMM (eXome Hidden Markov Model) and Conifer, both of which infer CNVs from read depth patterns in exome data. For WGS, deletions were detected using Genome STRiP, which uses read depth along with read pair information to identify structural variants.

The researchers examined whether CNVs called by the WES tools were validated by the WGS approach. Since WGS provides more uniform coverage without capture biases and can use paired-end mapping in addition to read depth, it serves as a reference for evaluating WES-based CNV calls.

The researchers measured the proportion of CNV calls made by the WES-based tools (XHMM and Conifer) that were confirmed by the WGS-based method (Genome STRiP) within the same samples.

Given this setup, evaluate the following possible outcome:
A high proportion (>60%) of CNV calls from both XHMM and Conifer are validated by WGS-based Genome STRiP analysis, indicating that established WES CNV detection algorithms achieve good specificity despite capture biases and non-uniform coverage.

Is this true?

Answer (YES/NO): NO